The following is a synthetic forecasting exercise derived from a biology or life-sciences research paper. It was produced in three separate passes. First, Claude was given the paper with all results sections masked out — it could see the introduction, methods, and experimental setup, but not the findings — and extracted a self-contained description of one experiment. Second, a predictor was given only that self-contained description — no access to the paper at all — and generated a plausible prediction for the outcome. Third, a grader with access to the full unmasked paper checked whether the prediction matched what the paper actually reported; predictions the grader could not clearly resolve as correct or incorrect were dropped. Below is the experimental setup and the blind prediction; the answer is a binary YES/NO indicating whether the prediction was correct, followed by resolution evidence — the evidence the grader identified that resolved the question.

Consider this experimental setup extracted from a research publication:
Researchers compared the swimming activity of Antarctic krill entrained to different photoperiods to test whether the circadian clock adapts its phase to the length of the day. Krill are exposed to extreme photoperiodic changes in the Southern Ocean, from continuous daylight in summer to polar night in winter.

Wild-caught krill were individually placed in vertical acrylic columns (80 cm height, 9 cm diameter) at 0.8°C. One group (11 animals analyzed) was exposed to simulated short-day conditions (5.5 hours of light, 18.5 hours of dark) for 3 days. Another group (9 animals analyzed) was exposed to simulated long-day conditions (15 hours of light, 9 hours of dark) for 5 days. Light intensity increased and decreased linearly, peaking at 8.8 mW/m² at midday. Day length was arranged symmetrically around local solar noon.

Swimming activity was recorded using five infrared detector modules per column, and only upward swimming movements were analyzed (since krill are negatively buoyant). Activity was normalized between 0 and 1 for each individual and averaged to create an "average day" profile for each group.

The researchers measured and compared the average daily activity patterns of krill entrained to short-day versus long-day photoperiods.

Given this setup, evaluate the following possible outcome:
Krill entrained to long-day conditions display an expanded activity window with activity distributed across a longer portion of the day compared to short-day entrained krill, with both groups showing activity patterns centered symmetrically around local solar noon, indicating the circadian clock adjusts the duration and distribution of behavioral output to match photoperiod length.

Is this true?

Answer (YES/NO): NO